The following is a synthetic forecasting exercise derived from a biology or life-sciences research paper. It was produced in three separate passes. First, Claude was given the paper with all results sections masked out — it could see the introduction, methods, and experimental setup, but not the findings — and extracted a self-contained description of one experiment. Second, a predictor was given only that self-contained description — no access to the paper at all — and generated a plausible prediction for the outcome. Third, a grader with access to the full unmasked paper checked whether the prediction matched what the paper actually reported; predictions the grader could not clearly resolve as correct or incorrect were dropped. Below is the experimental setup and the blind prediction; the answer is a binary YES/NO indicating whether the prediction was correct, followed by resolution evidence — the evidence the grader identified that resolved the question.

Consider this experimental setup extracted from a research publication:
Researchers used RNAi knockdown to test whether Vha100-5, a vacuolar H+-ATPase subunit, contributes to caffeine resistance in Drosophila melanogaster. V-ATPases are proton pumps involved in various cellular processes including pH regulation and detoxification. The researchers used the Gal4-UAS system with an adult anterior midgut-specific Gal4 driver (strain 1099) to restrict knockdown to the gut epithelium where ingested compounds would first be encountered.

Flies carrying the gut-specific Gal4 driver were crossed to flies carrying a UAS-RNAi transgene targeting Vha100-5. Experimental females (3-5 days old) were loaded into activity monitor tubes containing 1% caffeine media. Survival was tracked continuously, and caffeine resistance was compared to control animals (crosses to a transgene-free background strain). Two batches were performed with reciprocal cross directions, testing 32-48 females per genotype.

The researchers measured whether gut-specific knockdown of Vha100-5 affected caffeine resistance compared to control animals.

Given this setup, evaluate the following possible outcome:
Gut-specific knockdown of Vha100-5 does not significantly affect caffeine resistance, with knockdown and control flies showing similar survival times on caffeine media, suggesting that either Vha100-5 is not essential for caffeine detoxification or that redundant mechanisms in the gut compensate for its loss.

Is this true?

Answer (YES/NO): NO